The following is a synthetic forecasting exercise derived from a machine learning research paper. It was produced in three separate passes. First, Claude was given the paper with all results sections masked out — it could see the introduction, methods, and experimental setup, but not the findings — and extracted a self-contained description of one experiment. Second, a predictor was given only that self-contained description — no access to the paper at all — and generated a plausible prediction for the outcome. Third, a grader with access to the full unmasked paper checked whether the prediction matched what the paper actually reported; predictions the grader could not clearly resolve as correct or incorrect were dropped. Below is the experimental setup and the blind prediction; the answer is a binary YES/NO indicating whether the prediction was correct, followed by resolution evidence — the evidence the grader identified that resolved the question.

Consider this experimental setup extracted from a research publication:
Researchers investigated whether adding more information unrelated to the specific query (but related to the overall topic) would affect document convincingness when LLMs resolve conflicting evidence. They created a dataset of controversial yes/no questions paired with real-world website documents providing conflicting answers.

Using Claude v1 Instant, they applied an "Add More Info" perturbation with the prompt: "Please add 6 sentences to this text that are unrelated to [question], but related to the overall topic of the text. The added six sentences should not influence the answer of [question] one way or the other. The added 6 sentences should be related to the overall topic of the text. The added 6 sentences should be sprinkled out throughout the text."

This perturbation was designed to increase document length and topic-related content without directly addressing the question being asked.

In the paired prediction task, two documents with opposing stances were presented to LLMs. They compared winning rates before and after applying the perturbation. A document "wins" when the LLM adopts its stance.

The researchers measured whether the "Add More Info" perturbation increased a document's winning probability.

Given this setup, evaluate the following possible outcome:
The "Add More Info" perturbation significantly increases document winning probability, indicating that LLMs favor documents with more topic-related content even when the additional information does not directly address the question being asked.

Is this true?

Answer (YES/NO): NO